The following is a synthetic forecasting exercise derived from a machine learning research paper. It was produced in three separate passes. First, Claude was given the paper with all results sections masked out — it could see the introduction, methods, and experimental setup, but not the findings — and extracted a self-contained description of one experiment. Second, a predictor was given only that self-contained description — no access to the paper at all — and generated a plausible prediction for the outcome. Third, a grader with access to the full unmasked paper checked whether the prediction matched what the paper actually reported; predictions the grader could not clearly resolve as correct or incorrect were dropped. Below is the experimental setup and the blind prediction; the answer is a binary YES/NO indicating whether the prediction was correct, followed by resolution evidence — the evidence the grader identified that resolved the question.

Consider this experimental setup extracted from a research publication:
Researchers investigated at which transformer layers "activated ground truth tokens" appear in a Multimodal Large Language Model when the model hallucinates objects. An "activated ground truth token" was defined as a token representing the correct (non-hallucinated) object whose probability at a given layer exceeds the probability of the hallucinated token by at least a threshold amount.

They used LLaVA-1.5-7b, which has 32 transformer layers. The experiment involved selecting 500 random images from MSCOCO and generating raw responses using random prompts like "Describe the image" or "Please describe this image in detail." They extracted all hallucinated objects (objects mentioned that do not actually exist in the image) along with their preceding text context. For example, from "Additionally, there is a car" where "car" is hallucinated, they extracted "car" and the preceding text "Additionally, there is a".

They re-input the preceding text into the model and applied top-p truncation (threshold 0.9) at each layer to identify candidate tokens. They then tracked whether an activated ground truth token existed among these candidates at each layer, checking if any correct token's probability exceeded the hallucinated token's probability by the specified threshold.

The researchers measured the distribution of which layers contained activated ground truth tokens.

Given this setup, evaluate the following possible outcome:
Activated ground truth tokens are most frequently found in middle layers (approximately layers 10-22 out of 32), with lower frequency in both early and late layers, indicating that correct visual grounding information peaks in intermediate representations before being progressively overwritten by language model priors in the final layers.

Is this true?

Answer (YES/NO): NO